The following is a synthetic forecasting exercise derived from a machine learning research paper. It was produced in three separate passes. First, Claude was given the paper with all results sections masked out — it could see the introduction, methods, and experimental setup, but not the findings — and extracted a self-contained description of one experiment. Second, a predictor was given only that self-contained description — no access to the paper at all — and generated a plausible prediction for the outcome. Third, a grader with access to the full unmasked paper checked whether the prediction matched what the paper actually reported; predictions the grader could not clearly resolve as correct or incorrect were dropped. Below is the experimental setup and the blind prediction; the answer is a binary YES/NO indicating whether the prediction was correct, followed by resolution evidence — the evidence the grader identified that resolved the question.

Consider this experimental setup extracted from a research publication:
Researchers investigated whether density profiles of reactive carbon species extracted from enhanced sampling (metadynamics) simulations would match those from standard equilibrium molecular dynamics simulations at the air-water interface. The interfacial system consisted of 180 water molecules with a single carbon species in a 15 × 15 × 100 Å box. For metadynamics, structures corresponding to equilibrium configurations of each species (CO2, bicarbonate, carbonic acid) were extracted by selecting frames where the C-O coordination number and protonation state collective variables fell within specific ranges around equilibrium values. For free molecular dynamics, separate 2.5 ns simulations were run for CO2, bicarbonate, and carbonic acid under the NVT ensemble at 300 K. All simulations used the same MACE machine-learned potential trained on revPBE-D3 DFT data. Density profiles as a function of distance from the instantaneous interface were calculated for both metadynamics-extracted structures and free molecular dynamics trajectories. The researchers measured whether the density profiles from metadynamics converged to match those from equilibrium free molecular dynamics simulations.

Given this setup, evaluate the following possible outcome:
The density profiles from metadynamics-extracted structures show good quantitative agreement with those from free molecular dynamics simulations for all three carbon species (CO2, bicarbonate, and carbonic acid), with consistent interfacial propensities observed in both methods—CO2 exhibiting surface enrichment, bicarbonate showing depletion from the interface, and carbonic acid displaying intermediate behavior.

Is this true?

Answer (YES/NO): YES